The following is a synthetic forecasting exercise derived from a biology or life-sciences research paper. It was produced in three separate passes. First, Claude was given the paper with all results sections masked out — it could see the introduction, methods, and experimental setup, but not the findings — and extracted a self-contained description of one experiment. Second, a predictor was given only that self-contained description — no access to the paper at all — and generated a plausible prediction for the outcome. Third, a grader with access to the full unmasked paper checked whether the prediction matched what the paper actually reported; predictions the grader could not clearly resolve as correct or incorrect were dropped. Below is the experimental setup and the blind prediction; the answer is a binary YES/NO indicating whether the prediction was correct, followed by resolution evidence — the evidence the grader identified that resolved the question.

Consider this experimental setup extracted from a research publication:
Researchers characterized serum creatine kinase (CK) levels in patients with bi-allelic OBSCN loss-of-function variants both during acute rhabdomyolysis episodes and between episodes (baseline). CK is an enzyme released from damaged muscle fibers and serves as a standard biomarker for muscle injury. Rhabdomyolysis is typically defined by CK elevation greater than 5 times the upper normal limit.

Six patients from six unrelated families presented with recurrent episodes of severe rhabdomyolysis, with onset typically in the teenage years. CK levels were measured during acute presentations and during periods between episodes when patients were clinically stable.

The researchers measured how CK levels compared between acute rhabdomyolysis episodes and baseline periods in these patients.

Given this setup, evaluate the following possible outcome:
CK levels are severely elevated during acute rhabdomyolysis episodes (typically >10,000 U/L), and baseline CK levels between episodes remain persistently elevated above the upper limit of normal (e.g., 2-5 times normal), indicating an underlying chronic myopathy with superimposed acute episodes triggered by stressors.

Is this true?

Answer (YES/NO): NO